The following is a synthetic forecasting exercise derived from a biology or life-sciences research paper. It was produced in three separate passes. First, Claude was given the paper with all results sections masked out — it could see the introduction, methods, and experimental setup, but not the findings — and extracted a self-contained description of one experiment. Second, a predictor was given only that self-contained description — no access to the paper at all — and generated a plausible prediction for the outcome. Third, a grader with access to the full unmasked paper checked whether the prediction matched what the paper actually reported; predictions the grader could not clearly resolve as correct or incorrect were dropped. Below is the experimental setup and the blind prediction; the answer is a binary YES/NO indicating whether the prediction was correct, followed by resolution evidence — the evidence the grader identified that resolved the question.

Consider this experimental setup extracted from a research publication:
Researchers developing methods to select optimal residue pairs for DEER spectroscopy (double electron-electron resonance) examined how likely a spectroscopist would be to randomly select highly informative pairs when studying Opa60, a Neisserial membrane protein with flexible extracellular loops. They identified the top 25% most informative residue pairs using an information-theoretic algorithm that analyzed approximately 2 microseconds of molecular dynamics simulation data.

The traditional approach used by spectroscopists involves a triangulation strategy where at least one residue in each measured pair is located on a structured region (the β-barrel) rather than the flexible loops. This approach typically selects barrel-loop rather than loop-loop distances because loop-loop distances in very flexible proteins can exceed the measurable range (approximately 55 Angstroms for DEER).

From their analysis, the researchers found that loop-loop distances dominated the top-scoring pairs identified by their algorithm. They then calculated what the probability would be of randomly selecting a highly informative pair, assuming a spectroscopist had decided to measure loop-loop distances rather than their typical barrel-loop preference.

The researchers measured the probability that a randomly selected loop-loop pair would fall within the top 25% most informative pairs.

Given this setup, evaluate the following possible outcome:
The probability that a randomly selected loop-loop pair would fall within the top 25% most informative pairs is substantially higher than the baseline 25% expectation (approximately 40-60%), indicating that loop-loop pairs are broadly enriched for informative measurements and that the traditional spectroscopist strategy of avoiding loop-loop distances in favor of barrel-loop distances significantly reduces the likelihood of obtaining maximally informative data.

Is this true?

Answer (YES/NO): NO